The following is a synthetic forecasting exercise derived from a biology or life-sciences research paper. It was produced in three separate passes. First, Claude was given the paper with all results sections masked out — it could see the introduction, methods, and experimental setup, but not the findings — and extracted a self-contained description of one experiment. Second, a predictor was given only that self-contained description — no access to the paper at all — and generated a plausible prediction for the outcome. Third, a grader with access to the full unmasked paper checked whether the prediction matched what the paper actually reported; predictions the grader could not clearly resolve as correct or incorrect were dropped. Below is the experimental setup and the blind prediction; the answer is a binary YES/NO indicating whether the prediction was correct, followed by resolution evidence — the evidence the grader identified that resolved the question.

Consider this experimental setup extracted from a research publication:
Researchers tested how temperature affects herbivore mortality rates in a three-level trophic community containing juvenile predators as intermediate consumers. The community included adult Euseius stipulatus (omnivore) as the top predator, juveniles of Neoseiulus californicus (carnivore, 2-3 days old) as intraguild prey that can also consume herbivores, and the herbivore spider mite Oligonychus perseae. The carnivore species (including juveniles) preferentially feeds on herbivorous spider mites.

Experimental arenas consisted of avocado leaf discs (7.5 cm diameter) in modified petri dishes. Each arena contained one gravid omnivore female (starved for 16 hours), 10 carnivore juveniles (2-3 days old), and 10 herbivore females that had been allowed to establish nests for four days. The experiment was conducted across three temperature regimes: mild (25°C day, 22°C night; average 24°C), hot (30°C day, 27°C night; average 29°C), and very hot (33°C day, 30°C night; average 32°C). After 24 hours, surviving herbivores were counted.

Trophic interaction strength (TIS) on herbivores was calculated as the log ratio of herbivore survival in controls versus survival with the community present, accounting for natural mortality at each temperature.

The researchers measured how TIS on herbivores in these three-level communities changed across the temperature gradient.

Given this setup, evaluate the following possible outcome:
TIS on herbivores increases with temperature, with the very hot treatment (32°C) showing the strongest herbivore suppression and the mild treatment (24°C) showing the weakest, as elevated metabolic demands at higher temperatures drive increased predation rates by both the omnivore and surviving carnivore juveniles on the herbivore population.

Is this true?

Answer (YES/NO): NO